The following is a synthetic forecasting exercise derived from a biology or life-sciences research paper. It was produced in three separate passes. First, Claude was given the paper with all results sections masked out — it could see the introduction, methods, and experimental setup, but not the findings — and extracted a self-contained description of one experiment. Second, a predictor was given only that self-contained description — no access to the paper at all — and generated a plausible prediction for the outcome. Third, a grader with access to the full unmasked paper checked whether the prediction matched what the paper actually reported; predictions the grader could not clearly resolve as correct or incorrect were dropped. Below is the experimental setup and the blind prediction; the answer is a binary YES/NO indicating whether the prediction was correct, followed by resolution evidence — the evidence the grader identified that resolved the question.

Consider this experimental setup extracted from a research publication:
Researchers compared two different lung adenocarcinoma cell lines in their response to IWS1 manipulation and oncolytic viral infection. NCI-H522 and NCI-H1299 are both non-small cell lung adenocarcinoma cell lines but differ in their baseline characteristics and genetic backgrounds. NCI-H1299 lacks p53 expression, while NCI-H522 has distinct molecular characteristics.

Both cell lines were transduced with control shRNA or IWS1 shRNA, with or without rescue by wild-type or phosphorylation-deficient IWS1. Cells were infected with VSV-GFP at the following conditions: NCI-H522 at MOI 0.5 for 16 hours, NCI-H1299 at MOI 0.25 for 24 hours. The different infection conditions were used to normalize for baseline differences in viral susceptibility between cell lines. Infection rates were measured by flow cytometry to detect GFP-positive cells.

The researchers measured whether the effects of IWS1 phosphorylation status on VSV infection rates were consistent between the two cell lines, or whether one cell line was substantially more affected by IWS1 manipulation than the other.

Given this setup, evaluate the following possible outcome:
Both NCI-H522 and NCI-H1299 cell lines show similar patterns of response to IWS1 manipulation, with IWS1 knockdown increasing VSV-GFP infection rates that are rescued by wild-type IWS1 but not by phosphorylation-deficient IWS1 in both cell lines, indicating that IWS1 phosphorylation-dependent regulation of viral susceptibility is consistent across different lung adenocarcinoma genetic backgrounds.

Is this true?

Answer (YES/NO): YES